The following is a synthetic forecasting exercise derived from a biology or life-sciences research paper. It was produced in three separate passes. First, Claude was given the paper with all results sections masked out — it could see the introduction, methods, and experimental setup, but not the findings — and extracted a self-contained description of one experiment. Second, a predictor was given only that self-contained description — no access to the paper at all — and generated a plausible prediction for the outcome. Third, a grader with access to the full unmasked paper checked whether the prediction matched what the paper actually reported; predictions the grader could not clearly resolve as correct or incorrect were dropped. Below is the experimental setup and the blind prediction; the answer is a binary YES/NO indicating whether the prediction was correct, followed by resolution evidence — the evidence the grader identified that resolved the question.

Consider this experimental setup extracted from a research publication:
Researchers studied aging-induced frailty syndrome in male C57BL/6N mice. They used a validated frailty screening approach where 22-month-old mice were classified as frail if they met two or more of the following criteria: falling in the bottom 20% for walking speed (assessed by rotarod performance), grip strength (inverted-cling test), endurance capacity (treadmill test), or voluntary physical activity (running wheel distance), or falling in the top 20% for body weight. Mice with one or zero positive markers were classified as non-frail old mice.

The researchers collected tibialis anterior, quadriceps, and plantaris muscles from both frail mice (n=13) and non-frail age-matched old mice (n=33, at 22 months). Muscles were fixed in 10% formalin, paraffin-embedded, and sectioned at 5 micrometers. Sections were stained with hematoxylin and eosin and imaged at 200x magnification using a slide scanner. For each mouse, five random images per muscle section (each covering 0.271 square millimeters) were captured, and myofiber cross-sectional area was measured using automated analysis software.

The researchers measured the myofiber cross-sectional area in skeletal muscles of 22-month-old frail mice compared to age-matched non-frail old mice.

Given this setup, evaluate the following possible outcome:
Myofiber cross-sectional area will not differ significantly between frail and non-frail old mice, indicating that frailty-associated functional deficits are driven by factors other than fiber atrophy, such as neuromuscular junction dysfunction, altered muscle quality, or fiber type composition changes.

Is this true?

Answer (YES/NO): NO